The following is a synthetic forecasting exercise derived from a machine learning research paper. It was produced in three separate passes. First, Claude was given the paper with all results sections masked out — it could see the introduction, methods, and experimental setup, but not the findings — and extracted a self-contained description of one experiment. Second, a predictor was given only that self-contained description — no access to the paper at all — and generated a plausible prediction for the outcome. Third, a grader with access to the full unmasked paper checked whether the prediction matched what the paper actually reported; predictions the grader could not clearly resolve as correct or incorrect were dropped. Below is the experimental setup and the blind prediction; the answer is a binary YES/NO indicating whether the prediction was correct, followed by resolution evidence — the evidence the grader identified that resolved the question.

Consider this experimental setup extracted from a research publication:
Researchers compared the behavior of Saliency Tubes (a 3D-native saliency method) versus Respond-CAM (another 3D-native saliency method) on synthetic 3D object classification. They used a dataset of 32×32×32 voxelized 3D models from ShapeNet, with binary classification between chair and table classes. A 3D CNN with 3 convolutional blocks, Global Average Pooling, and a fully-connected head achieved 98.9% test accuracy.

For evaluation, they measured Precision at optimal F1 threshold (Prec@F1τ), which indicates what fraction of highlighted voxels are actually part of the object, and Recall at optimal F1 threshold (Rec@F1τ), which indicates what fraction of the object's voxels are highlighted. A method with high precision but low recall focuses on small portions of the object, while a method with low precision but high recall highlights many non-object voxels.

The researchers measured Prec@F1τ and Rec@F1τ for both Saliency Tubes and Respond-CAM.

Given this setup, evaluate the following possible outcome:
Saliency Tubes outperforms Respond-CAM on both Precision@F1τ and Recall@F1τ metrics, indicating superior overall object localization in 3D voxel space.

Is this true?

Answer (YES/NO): NO